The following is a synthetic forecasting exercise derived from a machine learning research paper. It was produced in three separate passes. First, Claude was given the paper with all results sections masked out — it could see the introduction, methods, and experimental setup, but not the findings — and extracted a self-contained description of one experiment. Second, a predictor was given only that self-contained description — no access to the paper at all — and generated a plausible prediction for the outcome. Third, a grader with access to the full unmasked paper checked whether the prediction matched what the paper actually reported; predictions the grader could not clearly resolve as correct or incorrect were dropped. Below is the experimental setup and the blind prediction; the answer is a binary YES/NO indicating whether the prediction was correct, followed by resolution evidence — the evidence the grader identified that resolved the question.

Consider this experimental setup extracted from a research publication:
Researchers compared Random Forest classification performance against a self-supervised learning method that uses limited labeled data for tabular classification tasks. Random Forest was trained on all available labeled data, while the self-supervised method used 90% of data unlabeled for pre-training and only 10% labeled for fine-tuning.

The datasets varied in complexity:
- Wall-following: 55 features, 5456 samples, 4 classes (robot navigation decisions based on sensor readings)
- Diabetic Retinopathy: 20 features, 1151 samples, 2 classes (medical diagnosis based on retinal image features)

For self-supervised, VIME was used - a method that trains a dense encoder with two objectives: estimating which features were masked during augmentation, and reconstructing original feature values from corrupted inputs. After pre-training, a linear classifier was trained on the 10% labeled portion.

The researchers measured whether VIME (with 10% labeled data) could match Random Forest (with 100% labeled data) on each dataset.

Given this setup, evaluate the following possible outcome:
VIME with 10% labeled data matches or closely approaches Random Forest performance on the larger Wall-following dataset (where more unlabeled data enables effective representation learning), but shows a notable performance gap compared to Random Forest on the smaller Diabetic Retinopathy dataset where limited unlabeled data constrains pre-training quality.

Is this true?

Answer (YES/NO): NO